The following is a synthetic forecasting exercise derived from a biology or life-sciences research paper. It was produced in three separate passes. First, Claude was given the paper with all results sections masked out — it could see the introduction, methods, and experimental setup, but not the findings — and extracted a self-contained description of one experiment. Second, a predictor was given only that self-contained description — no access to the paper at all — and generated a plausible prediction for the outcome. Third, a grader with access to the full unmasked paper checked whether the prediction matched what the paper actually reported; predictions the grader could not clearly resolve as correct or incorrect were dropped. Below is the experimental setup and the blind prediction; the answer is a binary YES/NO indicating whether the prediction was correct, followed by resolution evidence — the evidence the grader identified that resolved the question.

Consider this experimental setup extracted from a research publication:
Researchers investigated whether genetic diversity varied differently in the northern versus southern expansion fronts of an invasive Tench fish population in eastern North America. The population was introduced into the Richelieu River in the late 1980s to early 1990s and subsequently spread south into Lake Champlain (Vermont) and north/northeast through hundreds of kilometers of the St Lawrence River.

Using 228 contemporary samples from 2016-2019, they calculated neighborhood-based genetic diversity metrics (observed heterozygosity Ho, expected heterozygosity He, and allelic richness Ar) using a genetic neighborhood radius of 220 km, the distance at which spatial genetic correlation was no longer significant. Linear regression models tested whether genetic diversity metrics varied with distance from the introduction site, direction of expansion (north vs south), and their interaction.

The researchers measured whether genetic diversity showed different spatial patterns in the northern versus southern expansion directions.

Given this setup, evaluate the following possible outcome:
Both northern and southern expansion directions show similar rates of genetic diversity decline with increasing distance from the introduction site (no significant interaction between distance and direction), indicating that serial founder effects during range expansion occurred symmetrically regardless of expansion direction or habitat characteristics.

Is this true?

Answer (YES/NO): NO